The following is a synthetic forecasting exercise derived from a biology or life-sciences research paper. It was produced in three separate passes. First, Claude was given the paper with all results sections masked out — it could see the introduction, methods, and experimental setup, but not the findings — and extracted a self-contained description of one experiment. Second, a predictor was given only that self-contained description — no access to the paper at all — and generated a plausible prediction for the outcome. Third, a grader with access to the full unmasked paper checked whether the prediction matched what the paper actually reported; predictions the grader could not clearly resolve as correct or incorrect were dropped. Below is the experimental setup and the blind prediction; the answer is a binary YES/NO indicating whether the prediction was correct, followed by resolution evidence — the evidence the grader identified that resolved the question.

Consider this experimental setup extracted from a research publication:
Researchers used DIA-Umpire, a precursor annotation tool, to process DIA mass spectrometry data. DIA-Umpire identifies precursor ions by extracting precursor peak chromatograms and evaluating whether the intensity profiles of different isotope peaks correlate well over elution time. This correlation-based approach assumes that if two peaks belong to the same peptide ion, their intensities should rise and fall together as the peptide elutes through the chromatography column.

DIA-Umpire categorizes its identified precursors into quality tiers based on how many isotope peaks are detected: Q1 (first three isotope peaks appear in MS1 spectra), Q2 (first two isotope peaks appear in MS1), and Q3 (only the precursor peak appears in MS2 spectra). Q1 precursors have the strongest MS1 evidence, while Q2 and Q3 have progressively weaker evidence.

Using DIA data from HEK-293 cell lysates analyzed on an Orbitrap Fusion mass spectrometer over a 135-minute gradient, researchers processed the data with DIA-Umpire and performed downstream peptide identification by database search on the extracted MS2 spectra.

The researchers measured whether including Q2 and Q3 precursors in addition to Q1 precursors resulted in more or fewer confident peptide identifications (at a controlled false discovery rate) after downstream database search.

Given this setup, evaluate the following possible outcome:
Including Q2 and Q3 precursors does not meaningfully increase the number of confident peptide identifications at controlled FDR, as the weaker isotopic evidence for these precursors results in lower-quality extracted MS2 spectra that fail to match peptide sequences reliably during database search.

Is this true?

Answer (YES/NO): NO